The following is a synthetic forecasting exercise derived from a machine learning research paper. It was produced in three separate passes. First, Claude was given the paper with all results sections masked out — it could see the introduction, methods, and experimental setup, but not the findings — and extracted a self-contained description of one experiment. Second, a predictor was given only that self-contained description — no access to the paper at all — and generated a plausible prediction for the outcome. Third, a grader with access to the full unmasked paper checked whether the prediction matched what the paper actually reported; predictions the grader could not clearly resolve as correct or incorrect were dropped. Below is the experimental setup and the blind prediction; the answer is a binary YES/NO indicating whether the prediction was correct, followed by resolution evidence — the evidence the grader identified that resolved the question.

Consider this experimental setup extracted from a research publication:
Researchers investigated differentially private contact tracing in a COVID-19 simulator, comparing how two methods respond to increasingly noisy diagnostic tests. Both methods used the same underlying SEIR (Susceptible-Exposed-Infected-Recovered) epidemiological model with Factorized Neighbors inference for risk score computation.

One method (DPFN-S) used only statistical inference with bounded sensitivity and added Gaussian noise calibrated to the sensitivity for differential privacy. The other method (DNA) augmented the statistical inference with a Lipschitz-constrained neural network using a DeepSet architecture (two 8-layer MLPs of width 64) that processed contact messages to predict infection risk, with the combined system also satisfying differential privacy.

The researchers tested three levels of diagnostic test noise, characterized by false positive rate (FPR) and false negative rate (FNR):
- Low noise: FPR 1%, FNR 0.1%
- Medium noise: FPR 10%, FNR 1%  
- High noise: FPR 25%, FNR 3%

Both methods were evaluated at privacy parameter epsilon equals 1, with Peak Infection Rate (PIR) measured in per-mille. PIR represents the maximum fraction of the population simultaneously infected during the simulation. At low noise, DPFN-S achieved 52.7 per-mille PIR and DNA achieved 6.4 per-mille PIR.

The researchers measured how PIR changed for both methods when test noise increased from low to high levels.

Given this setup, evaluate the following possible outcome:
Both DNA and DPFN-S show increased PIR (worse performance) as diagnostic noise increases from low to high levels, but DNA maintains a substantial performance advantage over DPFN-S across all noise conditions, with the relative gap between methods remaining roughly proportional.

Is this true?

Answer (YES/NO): NO